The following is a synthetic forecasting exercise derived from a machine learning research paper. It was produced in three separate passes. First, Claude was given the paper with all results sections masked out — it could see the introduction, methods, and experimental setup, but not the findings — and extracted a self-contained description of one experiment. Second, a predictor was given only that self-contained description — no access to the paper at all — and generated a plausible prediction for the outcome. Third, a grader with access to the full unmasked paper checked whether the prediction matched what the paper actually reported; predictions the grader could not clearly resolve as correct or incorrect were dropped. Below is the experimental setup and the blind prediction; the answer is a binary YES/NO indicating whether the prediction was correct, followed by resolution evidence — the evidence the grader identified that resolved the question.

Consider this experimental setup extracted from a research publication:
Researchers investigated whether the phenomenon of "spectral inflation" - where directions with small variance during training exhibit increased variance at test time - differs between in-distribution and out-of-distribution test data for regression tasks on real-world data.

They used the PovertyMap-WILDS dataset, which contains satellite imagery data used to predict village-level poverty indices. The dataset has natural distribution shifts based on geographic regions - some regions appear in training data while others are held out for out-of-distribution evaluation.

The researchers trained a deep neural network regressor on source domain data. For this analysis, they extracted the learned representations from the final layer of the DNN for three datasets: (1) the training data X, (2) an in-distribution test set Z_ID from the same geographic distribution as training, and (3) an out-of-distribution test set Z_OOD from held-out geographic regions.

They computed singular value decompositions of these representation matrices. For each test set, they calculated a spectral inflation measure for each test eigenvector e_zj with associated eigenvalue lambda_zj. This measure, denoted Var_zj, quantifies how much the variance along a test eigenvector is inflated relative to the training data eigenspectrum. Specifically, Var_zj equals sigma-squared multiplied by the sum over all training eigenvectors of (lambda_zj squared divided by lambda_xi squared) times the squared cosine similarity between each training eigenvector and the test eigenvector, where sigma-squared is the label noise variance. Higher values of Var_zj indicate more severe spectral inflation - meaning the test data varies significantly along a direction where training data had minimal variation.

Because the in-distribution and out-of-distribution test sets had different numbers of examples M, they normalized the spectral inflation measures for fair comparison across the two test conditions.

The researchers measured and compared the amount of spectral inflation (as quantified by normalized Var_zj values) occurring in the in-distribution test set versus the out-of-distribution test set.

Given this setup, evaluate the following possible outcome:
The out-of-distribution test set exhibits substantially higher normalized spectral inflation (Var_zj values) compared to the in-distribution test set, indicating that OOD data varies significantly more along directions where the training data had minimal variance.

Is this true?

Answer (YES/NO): YES